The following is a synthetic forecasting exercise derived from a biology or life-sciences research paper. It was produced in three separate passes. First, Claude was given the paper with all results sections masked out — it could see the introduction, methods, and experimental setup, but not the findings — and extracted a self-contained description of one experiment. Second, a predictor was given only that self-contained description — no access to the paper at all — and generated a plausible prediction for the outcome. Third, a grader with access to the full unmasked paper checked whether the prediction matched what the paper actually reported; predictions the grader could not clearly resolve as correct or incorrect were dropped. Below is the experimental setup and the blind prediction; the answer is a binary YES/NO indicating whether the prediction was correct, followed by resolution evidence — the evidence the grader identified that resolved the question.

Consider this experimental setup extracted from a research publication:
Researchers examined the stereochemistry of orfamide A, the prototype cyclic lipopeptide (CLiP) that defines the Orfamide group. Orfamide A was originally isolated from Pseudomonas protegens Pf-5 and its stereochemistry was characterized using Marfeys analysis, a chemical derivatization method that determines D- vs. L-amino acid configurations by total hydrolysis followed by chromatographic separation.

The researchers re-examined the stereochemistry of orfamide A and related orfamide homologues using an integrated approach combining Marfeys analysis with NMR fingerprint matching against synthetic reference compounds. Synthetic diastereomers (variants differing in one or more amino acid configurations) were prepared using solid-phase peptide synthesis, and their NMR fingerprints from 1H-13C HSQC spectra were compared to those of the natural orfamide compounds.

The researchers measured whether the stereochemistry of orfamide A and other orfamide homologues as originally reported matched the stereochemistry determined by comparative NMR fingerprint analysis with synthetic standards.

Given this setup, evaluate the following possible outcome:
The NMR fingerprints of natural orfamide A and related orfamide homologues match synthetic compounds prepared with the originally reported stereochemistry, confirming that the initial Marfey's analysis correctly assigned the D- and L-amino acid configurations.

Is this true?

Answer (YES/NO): NO